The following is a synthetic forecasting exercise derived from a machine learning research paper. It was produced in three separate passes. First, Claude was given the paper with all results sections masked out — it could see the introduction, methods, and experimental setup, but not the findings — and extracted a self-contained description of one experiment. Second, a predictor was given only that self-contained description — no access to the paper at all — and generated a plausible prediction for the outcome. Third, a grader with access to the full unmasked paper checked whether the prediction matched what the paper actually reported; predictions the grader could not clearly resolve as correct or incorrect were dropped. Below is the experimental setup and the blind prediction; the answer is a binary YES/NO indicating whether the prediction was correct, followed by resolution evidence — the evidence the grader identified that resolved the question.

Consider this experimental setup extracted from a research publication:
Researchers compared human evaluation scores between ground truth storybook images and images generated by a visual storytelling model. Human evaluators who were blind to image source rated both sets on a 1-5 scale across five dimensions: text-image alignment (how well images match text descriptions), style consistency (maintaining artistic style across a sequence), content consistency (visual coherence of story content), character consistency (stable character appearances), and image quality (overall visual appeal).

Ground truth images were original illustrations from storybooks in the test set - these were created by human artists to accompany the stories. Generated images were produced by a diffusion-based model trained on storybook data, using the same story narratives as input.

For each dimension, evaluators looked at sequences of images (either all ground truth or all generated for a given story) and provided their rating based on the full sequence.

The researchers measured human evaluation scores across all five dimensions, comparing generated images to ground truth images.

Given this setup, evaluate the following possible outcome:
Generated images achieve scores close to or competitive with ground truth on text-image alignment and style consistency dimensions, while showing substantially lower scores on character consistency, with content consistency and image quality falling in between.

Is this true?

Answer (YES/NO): NO